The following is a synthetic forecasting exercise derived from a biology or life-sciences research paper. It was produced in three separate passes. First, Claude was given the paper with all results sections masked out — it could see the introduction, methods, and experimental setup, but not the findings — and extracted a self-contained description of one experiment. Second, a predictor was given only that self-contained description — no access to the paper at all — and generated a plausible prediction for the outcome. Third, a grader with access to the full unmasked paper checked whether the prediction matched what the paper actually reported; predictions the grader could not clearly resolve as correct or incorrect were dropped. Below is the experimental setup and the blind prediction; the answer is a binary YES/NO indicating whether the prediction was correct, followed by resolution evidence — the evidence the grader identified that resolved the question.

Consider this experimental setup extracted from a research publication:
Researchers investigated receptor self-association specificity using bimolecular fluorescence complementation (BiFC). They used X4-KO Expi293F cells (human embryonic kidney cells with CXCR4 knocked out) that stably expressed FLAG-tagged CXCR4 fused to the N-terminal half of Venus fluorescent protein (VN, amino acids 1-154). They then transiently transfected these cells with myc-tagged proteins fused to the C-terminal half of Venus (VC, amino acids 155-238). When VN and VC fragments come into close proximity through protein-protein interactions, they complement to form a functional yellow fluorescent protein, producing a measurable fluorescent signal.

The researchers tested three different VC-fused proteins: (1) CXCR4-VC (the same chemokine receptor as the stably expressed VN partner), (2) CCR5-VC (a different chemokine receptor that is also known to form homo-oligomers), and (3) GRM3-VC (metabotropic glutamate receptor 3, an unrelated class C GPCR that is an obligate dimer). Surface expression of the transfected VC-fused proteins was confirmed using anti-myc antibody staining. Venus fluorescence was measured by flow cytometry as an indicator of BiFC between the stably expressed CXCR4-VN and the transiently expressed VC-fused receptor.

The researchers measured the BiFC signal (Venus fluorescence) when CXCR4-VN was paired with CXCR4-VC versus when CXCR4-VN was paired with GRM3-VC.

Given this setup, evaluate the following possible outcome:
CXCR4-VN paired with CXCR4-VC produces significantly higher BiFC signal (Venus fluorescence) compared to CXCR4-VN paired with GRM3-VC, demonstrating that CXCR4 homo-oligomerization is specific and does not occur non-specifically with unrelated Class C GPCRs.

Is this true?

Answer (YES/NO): YES